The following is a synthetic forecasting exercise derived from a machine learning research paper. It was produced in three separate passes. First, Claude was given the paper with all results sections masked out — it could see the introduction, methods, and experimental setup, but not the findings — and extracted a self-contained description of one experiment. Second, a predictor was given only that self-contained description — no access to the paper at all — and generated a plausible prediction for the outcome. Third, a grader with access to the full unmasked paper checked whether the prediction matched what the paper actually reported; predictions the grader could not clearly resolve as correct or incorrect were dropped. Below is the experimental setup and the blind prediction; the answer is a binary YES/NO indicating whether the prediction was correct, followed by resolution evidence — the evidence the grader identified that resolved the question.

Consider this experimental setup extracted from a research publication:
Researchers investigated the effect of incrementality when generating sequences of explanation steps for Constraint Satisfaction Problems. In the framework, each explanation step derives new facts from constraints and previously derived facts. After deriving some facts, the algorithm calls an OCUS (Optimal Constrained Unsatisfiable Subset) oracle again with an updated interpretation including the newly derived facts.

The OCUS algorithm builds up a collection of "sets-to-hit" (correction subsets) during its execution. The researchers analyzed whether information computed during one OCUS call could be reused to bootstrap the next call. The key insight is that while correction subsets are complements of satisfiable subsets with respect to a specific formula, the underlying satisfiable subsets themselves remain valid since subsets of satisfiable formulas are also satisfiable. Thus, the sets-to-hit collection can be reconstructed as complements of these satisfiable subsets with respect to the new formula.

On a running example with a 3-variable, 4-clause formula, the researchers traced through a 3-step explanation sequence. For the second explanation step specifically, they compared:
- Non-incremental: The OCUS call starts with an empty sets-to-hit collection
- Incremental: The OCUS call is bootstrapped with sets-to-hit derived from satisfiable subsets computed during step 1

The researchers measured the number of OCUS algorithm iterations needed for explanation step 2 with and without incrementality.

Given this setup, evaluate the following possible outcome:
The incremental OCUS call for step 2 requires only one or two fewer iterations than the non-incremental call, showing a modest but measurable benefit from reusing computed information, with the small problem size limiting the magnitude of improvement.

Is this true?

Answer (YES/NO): NO